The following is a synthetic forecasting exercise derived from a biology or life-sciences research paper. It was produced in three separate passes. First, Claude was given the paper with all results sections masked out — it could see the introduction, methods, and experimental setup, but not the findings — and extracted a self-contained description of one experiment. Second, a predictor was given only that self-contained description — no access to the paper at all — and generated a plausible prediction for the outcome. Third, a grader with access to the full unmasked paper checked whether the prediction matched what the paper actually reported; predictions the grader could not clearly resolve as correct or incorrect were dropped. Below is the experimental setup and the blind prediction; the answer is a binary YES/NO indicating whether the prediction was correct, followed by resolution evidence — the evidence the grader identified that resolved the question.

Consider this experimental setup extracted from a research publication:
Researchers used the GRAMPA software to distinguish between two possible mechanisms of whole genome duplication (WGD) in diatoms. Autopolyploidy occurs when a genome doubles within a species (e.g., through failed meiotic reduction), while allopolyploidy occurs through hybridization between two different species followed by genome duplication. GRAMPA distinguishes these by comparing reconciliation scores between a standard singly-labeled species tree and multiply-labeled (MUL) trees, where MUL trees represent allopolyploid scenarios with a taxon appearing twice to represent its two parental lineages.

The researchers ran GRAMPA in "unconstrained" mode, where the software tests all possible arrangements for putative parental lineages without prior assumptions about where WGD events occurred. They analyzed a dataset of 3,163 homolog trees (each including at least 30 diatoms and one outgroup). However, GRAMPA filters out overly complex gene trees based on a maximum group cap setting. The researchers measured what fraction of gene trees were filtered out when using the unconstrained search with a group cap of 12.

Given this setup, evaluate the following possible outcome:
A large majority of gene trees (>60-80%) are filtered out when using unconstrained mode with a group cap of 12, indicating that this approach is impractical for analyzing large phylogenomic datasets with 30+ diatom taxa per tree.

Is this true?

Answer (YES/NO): NO